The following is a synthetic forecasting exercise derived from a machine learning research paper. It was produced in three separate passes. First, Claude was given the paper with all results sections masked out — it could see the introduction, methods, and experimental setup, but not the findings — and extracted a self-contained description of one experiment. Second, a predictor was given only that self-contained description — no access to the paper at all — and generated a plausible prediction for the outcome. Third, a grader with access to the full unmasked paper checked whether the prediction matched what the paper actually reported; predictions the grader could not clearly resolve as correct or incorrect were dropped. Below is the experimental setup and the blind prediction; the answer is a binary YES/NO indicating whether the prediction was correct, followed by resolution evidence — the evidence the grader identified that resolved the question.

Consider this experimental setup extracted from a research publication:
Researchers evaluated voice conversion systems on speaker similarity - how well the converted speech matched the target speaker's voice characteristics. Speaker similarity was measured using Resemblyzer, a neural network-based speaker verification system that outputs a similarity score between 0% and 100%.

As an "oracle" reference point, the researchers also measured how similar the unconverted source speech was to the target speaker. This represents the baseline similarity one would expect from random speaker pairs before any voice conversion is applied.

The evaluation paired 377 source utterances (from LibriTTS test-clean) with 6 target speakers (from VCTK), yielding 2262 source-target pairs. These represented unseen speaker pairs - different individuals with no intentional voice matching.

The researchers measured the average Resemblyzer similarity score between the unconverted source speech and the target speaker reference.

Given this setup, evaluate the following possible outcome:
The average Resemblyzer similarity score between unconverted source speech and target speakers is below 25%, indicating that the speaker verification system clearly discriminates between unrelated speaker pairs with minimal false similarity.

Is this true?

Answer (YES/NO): NO